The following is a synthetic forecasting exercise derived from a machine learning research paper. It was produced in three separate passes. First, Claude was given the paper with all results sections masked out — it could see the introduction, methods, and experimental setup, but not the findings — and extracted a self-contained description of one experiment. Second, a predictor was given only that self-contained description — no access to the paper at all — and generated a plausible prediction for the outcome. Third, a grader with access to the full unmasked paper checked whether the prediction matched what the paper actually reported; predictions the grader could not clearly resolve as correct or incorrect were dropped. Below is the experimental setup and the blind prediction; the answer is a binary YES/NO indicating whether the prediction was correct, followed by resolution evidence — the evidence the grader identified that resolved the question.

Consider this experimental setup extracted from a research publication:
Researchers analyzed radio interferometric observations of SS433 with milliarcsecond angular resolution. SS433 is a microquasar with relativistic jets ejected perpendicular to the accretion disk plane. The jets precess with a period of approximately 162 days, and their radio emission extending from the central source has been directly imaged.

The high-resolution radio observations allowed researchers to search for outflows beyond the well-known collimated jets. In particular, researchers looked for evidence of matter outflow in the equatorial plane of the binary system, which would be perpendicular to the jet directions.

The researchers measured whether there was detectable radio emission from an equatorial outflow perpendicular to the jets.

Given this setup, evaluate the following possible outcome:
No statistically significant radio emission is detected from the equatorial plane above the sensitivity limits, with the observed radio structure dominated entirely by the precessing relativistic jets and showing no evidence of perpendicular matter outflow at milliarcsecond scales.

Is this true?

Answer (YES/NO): NO